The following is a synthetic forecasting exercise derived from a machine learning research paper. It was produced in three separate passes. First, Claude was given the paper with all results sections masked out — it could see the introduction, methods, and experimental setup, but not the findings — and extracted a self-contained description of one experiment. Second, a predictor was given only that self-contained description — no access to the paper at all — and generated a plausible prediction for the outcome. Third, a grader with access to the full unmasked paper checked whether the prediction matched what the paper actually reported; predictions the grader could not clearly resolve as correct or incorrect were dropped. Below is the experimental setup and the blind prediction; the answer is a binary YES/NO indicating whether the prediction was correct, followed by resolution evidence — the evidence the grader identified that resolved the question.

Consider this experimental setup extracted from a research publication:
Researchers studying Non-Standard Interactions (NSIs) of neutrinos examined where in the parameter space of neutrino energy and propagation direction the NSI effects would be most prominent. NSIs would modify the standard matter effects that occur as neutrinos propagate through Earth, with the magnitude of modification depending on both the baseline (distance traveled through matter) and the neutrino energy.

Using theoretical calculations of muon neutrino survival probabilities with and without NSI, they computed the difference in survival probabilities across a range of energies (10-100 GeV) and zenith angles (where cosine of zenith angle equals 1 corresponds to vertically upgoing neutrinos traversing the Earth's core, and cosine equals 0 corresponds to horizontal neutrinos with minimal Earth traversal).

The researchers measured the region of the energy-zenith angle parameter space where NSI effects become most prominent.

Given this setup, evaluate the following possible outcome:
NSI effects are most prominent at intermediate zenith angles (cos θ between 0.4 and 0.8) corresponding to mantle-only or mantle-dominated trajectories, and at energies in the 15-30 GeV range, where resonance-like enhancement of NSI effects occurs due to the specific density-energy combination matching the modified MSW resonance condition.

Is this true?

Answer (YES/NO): NO